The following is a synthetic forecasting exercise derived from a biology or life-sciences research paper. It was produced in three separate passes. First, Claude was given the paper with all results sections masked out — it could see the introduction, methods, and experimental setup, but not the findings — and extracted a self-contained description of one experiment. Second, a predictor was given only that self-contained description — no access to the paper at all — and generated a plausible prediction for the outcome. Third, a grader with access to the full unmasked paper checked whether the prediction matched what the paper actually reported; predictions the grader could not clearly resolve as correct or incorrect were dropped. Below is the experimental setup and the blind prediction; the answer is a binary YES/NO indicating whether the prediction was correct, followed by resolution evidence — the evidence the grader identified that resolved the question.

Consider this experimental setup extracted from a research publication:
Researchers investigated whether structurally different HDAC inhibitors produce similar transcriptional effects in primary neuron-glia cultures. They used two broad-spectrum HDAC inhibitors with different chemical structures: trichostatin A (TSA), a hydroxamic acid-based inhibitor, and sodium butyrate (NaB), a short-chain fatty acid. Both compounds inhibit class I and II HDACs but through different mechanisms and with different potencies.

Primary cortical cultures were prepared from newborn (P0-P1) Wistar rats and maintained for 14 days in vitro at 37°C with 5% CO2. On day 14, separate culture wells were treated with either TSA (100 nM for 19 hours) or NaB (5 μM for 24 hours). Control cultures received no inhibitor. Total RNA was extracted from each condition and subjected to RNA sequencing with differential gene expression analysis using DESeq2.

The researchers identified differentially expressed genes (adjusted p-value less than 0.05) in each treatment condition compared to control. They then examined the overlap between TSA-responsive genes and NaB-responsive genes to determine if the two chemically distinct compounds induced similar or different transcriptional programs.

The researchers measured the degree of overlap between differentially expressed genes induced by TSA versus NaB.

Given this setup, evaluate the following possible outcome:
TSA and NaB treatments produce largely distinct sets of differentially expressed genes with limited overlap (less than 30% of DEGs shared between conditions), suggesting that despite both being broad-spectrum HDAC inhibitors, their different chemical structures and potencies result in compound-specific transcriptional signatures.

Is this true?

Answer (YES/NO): NO